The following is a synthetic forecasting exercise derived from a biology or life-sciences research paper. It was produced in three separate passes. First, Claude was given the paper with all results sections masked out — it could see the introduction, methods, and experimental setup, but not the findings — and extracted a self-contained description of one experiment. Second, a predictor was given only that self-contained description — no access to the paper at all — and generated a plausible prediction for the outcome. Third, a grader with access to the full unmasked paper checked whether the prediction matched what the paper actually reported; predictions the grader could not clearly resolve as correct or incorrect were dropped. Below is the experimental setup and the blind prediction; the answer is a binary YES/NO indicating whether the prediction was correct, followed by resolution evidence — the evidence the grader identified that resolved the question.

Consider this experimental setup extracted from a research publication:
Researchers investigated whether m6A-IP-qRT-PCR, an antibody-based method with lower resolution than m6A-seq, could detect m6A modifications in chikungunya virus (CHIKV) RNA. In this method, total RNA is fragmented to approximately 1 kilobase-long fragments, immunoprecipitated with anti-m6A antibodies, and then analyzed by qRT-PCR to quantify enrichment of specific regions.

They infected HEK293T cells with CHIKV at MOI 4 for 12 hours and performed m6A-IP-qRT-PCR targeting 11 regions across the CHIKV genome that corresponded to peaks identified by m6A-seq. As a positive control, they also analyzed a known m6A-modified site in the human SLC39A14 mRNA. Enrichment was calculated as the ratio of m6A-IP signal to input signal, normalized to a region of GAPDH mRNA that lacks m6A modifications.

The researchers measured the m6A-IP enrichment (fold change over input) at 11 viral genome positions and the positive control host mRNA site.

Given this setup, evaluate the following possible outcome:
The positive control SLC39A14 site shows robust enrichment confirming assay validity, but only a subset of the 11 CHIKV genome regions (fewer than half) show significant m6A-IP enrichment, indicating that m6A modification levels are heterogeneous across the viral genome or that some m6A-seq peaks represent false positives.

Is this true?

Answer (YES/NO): NO